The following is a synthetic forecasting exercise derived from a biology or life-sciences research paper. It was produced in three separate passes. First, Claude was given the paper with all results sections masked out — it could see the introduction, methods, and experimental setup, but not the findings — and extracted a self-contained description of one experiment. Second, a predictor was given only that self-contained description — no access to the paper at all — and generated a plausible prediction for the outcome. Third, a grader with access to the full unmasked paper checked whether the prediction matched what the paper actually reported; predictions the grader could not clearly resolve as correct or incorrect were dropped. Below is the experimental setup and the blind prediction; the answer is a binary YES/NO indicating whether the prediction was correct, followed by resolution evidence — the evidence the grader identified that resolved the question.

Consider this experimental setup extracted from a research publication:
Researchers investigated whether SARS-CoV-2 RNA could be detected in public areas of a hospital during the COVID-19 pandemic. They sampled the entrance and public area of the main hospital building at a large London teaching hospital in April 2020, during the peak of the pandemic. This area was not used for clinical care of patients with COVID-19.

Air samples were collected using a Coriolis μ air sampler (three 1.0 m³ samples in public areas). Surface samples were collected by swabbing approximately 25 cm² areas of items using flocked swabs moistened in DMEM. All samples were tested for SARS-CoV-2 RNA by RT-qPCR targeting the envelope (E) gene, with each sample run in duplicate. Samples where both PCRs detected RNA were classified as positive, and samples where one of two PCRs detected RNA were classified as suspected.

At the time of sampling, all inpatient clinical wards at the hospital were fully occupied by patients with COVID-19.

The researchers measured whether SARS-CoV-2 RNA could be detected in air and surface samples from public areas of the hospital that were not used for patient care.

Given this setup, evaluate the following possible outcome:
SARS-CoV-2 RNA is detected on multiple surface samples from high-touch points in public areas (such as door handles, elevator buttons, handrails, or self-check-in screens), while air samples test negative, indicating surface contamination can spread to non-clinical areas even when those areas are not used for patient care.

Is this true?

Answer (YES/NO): NO